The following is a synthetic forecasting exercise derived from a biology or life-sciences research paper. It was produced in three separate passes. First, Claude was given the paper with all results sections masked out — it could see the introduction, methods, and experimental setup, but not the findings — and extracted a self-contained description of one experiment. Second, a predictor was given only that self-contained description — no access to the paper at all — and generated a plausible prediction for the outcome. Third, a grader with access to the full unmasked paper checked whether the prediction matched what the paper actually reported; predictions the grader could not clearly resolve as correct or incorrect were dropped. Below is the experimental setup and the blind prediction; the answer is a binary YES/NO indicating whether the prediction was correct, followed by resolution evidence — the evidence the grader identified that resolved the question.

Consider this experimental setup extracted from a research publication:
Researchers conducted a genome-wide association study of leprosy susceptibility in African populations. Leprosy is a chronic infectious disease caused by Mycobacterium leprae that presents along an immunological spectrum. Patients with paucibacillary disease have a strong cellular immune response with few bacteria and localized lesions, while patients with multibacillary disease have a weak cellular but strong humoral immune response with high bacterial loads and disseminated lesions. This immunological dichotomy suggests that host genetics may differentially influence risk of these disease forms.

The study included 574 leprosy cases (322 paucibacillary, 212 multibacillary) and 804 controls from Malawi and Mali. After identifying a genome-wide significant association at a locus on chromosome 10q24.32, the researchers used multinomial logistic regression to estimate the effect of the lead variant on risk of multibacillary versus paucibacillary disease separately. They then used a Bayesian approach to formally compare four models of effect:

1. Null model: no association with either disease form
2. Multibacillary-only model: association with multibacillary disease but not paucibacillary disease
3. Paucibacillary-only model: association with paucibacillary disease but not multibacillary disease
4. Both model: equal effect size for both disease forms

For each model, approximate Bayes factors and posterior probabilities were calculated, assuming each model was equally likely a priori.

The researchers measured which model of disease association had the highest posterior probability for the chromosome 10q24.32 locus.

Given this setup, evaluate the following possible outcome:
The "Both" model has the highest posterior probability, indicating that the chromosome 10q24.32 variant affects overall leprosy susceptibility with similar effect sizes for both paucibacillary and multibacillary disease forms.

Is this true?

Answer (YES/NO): YES